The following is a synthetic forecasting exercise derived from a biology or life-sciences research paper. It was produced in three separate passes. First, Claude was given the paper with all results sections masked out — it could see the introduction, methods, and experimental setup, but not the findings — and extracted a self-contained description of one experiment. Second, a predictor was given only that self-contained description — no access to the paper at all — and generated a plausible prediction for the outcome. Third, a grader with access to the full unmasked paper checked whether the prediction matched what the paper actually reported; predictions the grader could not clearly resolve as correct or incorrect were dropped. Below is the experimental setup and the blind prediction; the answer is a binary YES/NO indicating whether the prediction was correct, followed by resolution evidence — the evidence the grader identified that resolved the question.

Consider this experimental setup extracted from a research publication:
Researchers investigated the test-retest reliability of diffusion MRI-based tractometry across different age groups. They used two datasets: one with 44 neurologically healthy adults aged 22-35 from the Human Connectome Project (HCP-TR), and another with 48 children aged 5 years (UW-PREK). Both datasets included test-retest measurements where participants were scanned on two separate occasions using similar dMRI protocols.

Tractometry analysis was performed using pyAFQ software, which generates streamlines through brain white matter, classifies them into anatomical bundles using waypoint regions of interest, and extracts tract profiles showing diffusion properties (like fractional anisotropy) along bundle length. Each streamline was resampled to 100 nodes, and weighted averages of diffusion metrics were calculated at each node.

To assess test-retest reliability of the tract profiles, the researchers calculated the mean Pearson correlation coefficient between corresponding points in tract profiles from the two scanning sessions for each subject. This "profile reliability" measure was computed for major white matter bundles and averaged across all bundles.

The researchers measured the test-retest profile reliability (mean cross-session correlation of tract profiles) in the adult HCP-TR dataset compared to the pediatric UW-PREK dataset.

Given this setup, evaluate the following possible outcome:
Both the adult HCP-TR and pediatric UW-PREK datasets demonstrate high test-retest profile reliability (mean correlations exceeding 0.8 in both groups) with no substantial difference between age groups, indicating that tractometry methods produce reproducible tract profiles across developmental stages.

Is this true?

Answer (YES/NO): NO